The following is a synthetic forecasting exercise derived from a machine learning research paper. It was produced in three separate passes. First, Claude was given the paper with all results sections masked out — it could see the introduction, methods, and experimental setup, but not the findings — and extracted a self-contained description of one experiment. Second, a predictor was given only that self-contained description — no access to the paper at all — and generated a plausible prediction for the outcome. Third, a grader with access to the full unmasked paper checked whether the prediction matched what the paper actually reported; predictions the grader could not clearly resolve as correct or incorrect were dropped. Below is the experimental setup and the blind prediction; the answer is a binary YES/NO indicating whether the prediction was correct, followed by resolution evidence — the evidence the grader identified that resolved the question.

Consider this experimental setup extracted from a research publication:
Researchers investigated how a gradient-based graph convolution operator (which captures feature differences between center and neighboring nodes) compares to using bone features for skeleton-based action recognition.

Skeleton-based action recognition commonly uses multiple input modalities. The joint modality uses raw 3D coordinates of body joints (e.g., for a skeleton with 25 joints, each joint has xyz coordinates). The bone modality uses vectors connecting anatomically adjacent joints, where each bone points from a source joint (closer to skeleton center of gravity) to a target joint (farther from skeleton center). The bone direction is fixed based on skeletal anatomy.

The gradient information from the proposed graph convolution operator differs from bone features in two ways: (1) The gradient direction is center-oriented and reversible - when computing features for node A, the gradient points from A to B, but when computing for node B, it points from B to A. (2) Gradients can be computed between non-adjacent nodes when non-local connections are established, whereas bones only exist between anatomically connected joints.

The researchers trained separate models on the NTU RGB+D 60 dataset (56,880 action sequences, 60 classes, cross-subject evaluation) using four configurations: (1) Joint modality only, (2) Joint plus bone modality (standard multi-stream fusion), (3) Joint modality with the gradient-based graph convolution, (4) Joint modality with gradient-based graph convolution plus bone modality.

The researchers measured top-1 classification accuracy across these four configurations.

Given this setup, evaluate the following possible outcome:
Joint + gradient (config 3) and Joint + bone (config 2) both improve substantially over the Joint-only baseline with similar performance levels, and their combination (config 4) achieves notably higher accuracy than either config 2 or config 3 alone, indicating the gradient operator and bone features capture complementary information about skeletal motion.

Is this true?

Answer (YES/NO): NO